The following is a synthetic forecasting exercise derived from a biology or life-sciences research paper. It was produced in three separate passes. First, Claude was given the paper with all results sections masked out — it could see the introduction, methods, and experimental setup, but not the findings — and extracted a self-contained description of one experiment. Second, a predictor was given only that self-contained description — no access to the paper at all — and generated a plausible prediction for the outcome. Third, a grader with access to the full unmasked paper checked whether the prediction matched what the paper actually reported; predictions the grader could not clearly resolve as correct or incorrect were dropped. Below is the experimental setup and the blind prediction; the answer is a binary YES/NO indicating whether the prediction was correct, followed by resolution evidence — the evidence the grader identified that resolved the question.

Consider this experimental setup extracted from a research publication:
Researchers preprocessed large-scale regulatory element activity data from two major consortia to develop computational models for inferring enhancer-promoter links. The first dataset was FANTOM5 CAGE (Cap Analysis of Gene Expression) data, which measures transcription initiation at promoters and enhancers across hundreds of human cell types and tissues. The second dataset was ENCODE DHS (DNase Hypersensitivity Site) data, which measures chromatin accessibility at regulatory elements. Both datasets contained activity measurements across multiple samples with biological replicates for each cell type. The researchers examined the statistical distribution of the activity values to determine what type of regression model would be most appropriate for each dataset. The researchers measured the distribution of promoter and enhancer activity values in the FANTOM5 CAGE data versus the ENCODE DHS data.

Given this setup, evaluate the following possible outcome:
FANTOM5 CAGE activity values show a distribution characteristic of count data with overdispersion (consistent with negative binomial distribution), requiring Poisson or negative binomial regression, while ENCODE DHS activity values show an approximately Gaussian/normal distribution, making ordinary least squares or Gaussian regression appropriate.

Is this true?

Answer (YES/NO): NO